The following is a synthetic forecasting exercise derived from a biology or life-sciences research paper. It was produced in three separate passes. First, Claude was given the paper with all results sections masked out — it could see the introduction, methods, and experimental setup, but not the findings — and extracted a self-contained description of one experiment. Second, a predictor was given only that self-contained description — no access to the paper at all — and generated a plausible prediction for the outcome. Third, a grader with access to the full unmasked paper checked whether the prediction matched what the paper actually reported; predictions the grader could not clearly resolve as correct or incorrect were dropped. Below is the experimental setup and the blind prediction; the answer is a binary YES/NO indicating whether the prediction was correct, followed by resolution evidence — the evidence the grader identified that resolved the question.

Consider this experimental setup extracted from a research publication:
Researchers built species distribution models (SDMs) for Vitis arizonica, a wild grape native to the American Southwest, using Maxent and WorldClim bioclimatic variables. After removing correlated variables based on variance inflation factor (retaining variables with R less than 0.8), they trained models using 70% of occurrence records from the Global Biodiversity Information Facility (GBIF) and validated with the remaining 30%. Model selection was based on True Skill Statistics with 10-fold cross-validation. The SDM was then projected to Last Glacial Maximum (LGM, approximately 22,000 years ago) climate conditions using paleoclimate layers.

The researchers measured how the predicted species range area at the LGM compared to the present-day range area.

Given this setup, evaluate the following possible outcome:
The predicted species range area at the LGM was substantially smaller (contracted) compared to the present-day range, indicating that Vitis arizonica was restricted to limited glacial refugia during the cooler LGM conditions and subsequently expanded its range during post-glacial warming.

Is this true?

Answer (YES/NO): NO